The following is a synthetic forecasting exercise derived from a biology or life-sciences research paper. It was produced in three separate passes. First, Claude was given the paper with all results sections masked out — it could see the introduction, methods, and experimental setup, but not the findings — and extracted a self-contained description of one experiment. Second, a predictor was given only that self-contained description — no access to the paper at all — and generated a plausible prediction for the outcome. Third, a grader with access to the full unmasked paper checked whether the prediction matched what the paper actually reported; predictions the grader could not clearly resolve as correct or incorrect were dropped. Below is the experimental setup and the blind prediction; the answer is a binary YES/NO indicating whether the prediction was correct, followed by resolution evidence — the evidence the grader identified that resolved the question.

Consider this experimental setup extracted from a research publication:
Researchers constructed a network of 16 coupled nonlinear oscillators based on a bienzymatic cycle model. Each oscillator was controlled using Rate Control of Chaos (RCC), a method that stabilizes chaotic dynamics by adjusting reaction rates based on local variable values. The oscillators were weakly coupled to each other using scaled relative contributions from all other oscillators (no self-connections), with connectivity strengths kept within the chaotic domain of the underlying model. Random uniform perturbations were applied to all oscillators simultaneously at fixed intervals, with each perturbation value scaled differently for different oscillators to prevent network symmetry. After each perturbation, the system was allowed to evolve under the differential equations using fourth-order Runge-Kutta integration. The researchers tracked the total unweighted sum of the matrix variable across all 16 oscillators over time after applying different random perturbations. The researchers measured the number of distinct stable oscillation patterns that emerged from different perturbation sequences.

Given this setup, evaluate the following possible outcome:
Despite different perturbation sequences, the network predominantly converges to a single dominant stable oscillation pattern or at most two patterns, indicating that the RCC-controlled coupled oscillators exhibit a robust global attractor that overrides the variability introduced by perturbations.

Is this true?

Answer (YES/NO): NO